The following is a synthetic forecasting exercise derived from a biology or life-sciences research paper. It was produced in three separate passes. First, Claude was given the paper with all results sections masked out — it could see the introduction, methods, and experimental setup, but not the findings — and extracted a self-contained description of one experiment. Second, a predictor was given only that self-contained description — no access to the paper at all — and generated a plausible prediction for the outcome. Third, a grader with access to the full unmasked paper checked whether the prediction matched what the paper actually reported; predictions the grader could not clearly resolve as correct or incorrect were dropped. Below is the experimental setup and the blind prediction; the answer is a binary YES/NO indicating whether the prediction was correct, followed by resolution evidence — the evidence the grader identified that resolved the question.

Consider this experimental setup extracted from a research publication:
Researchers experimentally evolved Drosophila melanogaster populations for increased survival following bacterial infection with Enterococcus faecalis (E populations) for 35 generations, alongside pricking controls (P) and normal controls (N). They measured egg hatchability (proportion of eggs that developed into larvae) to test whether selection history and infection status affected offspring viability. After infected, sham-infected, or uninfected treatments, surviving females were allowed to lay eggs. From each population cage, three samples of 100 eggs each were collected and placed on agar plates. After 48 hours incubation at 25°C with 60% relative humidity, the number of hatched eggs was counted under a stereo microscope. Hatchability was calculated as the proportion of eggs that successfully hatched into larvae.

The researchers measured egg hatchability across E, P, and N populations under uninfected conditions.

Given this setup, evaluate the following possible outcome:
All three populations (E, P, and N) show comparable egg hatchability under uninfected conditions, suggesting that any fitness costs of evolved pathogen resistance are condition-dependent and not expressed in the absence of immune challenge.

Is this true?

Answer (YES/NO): NO